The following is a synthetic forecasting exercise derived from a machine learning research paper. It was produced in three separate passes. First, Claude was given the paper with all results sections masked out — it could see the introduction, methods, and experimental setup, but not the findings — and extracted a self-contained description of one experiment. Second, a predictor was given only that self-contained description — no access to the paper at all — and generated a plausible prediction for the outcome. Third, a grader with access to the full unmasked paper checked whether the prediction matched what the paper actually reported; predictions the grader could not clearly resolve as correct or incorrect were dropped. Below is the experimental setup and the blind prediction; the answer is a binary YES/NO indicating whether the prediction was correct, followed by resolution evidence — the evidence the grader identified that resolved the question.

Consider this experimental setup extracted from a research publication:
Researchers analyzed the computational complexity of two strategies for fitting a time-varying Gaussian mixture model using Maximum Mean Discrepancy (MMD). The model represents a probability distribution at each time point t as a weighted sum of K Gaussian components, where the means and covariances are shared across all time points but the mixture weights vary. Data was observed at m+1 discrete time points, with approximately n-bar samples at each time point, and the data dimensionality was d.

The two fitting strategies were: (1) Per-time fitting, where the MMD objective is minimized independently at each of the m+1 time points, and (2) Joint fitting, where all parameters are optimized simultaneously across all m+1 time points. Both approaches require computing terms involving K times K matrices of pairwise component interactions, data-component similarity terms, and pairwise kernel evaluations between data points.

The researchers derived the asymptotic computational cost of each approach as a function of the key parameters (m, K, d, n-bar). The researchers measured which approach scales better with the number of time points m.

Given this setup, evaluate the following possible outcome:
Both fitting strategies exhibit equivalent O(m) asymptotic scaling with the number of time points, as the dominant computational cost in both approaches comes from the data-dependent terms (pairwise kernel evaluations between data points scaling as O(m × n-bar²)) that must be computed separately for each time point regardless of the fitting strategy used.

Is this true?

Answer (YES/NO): NO